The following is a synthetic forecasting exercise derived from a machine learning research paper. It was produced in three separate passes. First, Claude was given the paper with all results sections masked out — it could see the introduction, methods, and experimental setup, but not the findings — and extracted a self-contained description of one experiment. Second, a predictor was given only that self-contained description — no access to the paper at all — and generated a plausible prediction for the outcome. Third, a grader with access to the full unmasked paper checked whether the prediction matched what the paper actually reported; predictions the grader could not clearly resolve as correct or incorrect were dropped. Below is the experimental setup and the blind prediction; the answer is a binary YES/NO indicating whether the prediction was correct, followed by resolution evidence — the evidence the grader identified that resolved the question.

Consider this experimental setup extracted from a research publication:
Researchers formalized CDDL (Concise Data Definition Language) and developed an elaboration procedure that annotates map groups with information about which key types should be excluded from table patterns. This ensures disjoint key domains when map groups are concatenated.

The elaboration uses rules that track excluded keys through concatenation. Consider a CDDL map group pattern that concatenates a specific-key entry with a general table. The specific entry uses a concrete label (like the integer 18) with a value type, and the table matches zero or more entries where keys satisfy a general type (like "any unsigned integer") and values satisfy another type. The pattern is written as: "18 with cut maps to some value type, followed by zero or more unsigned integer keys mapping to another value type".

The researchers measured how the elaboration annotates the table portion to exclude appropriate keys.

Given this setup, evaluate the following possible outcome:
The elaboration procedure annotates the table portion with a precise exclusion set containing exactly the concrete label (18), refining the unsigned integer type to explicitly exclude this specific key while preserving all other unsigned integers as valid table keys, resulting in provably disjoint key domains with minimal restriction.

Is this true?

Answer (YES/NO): YES